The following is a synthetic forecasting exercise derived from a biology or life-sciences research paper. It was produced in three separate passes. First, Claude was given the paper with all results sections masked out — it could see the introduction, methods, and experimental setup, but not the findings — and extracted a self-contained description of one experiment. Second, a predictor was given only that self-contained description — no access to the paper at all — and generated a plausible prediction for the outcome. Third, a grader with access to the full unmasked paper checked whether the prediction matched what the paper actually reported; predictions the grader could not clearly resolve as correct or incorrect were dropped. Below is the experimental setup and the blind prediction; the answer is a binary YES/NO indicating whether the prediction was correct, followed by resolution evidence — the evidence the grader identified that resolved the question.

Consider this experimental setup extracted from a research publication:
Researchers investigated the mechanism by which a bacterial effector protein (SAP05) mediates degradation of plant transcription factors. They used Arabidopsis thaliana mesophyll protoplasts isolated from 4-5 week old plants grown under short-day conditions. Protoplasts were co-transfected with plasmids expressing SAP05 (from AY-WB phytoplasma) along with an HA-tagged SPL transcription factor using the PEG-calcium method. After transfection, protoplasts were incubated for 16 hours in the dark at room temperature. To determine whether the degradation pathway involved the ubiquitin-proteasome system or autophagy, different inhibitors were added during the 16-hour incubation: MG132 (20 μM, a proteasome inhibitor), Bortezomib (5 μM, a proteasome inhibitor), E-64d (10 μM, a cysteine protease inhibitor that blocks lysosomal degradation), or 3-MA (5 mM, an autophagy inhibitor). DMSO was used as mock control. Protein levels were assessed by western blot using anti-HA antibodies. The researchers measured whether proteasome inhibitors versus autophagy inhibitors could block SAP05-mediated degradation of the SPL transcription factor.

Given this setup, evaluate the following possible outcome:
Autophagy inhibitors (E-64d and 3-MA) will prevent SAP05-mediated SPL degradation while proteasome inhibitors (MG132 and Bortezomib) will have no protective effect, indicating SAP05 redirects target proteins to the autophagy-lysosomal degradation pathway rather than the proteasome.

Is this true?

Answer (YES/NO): NO